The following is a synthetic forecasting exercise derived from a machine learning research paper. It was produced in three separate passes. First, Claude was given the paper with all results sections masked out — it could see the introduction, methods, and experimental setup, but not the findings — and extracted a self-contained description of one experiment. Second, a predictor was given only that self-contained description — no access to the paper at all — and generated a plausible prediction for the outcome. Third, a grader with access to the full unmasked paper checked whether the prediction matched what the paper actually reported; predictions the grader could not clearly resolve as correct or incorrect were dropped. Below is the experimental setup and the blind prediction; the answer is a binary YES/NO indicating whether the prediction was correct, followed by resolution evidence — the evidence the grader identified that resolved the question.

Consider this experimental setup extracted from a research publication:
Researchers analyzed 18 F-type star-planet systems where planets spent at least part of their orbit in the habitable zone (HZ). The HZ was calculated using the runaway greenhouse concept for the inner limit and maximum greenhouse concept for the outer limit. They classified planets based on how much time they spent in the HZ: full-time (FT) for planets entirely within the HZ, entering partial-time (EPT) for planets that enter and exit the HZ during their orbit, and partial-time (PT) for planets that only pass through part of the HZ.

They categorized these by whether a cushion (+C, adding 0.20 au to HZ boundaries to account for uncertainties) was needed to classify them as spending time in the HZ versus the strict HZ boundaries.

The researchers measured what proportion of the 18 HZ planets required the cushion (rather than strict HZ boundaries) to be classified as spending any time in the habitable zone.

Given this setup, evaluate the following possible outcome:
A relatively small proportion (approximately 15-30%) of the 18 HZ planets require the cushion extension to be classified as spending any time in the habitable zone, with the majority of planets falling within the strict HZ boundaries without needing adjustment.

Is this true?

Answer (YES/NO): YES